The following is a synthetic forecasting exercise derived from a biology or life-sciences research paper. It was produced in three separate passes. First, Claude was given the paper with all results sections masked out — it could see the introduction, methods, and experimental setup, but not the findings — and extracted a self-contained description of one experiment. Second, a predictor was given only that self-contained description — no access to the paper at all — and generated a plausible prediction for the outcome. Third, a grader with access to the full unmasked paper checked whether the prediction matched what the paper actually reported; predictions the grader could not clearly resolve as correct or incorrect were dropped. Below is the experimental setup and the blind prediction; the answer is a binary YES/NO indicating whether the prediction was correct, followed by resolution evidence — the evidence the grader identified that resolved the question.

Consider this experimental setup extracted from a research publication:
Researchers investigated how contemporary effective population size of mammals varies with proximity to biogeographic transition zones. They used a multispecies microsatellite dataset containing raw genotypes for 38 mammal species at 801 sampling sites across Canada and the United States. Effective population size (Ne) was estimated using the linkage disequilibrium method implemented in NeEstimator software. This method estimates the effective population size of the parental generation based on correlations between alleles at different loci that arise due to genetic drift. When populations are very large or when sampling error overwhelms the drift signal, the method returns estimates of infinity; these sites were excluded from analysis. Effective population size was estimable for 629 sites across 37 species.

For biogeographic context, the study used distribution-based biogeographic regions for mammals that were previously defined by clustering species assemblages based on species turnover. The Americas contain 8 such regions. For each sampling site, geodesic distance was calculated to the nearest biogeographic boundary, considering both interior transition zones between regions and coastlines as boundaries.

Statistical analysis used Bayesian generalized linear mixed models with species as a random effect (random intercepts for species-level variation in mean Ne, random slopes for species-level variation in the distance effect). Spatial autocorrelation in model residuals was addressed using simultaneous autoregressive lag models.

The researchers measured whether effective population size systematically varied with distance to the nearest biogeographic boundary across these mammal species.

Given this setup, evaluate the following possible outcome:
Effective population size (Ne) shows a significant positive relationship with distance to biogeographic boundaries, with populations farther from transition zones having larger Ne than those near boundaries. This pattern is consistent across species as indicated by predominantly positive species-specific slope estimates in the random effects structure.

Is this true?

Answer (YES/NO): YES